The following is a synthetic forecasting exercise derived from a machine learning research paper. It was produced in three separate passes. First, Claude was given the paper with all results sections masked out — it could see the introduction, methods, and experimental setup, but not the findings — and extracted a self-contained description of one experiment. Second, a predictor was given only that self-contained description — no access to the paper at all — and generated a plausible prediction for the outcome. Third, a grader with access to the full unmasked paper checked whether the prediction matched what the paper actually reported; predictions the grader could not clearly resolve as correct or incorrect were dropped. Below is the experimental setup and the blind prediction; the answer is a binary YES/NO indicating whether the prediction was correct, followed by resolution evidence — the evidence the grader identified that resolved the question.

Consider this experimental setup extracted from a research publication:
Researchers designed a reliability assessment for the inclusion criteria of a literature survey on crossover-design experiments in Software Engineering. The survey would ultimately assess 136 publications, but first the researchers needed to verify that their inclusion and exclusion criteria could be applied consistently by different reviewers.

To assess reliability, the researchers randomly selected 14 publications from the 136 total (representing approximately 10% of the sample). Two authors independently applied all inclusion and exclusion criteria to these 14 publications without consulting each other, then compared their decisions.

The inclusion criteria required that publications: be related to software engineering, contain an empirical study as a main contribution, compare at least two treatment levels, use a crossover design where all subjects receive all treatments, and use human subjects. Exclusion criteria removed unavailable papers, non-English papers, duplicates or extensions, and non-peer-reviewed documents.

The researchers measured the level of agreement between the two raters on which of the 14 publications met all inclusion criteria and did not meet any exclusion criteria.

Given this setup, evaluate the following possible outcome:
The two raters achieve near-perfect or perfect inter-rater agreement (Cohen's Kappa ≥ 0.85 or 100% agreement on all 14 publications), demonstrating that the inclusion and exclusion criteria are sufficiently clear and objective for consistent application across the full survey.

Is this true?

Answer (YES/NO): YES